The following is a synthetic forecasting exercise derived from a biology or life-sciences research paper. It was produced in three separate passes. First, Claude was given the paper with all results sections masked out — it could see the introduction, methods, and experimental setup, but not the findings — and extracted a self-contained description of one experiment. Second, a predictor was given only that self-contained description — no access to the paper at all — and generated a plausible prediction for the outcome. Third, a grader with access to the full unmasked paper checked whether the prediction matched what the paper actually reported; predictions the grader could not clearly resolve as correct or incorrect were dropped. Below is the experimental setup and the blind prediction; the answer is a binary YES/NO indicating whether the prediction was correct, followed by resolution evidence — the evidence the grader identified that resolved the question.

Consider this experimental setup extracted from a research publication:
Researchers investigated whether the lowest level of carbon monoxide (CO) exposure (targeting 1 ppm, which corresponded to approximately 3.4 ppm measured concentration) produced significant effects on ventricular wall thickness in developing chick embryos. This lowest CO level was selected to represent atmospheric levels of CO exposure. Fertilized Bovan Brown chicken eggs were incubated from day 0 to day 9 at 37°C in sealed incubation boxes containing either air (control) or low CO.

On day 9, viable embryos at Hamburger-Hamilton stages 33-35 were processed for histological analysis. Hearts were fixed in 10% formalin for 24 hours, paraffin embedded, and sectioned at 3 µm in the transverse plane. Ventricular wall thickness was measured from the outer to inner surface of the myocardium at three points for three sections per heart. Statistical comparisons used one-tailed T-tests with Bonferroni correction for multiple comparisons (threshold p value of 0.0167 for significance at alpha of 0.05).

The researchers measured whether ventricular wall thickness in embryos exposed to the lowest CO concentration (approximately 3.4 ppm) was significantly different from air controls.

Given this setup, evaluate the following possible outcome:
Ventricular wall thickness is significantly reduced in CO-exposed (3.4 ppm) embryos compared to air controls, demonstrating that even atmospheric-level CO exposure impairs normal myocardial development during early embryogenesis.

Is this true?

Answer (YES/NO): NO